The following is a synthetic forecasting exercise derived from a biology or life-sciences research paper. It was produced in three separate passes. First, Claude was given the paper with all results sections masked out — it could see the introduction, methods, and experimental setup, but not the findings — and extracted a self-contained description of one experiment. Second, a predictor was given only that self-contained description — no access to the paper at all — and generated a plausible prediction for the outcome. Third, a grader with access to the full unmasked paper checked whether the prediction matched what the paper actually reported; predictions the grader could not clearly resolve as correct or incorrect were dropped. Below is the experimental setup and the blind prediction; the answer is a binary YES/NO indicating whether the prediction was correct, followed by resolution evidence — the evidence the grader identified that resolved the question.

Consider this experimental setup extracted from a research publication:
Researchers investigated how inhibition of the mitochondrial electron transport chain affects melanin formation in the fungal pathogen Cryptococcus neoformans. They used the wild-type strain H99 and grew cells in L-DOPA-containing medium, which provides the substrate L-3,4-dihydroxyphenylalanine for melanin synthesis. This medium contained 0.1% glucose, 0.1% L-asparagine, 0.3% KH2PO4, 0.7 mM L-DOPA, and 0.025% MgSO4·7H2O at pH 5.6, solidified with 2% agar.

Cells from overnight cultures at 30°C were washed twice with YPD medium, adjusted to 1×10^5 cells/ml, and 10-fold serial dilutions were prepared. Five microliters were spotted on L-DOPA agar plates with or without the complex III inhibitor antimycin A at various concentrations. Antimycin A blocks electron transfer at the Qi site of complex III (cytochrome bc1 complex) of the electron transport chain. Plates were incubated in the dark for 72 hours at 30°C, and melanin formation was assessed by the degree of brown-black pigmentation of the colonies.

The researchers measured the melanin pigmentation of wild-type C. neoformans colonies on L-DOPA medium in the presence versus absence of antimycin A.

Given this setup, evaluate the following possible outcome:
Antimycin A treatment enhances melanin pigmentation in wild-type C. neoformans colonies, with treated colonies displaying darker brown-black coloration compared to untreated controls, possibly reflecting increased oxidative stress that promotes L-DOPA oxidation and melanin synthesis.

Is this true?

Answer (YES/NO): NO